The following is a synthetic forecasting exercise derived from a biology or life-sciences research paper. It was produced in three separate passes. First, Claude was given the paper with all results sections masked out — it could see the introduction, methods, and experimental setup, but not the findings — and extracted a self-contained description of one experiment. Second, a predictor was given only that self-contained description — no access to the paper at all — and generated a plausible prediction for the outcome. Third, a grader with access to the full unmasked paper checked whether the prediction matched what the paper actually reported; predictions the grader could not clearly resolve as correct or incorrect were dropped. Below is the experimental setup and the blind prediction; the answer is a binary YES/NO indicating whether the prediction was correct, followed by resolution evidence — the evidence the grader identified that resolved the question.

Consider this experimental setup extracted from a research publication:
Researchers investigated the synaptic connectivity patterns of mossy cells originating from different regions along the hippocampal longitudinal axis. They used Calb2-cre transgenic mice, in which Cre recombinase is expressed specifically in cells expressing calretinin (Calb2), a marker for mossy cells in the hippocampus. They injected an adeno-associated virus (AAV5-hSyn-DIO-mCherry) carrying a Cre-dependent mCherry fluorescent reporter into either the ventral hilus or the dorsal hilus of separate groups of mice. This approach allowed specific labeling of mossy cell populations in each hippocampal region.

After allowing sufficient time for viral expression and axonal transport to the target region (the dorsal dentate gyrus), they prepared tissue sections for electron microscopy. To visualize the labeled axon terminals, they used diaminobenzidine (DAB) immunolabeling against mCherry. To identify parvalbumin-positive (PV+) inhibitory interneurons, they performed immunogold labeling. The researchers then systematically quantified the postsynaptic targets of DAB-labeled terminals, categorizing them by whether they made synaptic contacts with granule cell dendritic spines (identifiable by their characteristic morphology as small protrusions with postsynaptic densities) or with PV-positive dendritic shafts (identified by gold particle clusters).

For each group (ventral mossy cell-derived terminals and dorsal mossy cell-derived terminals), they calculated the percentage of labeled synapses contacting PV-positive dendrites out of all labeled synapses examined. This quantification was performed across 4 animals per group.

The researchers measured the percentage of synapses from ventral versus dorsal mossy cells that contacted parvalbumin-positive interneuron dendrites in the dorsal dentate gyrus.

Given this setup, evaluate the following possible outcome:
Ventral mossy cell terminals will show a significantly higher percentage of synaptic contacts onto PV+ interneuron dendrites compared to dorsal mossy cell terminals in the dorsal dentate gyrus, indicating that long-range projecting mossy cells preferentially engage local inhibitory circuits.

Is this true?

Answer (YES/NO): NO